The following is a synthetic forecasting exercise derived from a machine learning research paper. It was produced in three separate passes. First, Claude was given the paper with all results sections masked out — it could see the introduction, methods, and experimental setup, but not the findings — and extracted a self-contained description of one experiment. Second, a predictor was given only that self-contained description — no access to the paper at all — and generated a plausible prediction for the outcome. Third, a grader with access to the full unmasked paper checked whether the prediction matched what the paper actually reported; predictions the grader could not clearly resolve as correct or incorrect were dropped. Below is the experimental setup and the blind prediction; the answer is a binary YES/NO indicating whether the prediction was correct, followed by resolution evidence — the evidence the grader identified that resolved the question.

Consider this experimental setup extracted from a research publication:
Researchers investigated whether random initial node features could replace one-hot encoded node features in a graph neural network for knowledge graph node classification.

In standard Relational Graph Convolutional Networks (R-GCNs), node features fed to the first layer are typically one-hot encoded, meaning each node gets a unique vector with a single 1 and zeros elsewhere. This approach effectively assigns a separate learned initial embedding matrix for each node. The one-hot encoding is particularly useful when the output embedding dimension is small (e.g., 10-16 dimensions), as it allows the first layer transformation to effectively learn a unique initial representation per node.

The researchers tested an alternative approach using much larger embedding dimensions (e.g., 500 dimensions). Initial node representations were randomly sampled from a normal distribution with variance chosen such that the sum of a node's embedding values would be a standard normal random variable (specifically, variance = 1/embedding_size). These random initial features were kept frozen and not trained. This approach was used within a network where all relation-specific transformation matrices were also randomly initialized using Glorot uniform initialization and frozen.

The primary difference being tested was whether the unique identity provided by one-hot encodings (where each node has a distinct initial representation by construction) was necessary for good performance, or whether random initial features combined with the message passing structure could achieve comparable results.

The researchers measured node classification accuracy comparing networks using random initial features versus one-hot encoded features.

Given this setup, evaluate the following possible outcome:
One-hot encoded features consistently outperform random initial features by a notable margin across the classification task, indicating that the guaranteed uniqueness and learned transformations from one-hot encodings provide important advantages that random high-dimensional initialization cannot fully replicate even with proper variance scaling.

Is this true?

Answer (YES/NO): NO